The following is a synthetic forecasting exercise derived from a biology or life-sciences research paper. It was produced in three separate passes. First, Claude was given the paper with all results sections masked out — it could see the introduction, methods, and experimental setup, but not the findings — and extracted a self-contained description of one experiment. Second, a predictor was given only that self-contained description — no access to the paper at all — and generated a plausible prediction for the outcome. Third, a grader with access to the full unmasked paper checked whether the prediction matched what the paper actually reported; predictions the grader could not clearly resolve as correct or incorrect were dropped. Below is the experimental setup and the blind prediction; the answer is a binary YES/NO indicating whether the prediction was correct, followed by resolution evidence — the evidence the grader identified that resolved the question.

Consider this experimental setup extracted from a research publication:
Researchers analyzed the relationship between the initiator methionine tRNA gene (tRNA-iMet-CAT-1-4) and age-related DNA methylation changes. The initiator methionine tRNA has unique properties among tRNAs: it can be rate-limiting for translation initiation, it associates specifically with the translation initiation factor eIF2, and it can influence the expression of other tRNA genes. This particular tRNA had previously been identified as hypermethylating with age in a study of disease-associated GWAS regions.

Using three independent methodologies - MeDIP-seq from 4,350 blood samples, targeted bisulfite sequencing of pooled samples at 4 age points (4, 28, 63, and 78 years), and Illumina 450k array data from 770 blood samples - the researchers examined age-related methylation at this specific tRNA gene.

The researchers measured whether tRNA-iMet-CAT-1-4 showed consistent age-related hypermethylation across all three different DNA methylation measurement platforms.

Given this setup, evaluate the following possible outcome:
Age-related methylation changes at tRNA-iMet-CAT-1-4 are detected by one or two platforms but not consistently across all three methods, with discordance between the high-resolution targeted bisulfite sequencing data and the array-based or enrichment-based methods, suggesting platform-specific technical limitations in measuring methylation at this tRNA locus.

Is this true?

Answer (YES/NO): NO